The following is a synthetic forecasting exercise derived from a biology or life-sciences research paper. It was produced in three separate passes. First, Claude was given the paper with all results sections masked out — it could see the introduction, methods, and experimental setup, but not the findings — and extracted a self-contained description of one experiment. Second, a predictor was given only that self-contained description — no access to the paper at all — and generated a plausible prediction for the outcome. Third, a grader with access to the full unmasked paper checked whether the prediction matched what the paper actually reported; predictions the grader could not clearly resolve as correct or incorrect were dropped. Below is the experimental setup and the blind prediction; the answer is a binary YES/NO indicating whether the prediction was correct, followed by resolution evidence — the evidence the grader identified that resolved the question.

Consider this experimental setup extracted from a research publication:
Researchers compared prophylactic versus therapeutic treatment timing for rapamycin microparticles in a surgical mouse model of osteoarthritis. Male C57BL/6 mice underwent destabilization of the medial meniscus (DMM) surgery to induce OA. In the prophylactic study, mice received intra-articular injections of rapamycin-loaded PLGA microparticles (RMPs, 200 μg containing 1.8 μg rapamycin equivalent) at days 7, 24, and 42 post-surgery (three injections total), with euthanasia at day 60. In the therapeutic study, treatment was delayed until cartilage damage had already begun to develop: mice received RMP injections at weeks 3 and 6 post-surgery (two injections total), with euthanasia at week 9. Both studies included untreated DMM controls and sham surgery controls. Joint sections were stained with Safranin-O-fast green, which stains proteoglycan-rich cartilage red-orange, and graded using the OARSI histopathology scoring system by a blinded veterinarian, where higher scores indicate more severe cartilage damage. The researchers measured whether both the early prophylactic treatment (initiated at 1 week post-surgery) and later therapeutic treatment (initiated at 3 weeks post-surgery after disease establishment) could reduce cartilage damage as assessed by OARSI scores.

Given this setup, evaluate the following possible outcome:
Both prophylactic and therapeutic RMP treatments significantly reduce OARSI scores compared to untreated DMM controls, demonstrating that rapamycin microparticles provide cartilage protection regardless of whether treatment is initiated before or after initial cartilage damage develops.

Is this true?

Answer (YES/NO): YES